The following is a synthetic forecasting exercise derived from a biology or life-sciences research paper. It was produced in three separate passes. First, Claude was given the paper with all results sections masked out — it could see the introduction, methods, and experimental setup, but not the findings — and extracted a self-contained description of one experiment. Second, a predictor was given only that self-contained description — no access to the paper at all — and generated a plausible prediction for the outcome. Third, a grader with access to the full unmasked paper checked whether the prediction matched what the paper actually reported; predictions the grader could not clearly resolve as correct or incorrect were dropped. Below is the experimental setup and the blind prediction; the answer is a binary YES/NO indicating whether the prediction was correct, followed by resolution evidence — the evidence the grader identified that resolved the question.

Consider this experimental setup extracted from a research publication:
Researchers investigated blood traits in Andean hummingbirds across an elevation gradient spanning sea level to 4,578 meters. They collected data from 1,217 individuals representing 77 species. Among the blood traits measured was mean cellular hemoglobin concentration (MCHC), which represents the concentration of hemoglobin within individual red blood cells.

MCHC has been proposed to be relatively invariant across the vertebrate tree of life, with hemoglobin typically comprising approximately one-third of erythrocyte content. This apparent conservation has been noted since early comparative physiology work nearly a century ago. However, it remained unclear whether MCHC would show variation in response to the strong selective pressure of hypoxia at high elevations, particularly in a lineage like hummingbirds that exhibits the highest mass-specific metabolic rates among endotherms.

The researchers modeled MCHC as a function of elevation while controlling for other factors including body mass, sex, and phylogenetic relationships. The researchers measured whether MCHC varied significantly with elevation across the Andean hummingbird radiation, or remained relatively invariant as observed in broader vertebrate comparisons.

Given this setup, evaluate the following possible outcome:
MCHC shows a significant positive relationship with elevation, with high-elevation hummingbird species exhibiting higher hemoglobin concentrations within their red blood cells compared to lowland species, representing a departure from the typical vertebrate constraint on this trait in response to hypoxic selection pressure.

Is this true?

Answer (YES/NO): NO